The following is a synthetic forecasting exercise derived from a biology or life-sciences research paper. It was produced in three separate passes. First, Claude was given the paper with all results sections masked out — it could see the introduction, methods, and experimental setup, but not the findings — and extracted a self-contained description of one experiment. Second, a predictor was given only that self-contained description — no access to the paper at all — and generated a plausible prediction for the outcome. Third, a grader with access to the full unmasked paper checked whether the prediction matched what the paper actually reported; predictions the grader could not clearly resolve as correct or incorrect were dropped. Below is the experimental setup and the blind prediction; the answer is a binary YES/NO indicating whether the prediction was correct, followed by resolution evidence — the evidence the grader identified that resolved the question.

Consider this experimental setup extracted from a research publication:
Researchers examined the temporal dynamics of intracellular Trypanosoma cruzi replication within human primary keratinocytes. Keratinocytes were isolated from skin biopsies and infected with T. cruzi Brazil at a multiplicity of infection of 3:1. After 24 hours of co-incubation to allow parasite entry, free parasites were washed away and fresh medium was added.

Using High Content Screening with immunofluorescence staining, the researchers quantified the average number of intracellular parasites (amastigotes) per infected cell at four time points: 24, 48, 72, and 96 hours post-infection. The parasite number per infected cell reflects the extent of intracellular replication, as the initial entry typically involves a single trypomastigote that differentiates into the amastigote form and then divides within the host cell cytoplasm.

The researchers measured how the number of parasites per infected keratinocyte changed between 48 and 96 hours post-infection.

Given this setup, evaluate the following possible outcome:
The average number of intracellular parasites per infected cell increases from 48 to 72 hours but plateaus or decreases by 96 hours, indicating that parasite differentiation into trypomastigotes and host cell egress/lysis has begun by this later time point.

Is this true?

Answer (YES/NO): YES